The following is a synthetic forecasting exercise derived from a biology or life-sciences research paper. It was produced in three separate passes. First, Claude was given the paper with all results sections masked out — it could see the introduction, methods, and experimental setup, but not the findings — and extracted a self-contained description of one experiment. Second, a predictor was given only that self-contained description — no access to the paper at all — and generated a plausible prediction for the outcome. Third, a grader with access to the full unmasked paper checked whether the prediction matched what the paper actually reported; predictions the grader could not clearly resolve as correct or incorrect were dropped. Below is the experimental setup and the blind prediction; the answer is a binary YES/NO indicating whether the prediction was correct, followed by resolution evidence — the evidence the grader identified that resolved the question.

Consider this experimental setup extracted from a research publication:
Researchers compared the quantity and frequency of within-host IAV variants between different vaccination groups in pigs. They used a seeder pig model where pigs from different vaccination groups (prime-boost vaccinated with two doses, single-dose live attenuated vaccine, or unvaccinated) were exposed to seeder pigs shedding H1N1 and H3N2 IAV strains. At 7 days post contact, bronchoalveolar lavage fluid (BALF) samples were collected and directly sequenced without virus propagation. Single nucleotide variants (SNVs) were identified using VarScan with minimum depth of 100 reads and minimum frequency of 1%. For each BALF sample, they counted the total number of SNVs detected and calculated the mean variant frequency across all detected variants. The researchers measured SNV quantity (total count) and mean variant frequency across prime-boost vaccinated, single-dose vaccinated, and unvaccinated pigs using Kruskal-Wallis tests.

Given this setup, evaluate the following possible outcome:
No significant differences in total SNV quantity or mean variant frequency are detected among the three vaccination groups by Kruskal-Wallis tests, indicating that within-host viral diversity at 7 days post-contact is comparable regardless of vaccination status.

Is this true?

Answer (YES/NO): NO